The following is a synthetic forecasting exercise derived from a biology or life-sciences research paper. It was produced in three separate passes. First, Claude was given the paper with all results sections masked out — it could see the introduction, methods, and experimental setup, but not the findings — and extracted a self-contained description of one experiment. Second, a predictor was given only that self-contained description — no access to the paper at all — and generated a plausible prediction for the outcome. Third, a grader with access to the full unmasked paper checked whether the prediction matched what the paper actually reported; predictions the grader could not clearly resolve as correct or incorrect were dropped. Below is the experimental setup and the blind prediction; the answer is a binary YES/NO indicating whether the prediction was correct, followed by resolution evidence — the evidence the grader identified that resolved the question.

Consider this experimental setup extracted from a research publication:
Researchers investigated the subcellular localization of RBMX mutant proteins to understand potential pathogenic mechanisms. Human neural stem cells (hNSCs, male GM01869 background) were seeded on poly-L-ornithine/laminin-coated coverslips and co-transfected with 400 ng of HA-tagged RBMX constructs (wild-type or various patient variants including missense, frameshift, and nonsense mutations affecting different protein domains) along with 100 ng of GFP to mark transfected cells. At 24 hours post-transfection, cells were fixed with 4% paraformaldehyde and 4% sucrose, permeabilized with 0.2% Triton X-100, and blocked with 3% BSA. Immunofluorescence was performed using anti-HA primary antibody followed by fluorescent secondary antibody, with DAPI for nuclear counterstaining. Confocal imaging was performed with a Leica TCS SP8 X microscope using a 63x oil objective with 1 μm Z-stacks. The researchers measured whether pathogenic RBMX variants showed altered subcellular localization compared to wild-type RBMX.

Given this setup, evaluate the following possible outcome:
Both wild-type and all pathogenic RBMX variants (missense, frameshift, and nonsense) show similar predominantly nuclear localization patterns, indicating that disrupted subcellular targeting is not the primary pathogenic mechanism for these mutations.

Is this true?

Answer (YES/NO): NO